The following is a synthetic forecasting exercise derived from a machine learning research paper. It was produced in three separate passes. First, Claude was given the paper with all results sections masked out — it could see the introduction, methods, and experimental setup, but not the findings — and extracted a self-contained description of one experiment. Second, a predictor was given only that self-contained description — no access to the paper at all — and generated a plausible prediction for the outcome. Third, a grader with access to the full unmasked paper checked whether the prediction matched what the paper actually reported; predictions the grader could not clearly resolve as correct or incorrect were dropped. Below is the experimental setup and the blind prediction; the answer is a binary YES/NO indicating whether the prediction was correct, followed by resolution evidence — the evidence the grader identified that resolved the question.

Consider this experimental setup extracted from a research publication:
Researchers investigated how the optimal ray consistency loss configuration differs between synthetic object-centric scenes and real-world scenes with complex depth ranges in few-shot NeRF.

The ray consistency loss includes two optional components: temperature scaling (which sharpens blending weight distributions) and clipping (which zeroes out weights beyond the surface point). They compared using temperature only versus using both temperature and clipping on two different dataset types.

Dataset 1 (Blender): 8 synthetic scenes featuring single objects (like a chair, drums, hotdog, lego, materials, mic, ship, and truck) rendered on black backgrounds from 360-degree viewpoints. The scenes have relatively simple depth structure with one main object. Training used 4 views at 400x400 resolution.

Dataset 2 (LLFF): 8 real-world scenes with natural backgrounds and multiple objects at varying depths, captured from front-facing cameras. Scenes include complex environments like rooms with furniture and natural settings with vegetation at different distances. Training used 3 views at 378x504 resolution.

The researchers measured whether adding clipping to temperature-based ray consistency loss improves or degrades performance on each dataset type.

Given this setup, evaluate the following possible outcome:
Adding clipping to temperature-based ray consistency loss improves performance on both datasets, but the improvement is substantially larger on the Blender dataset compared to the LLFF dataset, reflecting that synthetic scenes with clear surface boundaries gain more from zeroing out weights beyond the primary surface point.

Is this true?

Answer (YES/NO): NO